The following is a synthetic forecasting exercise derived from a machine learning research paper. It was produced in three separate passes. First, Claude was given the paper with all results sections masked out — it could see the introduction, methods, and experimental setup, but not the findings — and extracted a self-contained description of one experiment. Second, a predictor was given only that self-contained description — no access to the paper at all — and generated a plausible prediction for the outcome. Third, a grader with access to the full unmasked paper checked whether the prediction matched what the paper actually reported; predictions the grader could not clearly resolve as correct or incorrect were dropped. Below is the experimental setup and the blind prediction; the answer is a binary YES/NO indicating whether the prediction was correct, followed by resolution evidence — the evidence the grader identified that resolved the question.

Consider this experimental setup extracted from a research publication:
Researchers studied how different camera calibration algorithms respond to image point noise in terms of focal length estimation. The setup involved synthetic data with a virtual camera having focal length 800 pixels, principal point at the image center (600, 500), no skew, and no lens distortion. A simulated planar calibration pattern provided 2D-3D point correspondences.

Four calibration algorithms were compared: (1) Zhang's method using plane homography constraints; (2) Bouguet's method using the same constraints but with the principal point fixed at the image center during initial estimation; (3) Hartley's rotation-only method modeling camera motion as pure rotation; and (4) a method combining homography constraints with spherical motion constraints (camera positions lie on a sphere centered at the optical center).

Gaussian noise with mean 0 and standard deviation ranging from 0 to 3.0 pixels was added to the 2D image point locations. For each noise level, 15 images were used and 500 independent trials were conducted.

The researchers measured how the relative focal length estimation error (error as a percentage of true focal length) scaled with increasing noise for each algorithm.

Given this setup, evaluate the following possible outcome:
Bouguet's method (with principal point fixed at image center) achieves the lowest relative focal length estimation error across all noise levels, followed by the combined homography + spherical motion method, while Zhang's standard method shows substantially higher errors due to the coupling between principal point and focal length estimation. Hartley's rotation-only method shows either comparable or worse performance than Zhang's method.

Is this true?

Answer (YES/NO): NO